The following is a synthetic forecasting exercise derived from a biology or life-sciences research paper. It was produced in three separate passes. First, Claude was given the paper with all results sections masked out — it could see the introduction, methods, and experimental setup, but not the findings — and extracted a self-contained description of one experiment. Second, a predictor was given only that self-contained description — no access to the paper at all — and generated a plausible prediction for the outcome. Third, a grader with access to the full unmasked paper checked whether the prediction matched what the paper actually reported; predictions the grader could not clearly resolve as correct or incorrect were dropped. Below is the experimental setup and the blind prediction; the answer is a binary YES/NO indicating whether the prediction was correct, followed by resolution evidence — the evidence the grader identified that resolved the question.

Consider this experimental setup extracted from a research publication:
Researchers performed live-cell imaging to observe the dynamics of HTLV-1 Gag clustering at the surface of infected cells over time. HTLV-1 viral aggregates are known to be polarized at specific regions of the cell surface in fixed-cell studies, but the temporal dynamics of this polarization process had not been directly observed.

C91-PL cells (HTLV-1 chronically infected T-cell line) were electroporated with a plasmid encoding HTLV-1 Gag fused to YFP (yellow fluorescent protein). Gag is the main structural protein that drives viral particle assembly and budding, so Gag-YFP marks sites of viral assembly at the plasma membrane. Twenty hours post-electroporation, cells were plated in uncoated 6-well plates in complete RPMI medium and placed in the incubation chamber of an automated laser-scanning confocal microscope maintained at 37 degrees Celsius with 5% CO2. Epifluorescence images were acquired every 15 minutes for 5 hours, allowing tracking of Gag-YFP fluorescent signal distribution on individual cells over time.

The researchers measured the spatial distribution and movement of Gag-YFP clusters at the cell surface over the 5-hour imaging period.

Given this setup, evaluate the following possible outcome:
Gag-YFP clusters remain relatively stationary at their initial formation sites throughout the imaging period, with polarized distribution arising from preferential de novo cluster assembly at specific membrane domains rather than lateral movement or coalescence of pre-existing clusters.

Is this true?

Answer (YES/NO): NO